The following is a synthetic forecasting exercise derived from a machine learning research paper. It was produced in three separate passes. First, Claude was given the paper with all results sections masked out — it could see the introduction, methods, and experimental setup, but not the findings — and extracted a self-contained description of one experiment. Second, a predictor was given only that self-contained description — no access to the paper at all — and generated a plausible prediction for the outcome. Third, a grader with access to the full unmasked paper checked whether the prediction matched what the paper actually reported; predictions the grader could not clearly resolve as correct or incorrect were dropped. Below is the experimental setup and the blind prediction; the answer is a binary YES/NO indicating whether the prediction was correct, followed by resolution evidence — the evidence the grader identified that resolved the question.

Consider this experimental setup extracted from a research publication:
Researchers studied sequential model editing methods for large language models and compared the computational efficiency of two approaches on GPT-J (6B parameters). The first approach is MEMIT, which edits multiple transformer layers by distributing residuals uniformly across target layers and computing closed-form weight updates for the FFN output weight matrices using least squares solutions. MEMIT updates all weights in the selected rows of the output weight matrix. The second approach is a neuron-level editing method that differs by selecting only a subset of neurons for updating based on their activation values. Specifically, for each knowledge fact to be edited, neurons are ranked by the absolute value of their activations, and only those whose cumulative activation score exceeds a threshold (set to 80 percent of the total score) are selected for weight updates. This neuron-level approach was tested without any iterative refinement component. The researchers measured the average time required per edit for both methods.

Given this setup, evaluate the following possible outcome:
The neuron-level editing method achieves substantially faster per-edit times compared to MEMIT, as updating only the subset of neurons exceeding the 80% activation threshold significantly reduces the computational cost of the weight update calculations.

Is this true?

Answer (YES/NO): NO